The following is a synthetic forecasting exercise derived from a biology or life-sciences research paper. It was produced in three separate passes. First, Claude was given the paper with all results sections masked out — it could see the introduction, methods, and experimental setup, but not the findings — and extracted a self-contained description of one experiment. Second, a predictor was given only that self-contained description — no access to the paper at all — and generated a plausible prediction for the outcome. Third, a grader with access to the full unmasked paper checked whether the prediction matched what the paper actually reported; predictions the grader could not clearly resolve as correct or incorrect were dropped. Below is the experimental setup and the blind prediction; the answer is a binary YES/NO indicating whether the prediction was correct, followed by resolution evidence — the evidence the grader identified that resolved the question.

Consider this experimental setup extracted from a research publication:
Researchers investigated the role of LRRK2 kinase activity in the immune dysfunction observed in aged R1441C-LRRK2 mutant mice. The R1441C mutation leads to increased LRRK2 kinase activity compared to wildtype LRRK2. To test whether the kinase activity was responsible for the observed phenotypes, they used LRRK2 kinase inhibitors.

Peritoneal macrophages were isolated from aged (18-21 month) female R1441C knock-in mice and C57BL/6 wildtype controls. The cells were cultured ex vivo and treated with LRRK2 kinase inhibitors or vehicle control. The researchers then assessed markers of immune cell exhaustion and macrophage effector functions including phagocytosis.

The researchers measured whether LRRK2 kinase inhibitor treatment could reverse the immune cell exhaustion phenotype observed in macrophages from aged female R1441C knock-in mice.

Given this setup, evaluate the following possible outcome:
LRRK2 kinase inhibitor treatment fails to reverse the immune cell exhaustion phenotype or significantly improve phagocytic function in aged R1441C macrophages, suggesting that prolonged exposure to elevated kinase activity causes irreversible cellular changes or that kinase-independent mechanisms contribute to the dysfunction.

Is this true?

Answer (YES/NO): YES